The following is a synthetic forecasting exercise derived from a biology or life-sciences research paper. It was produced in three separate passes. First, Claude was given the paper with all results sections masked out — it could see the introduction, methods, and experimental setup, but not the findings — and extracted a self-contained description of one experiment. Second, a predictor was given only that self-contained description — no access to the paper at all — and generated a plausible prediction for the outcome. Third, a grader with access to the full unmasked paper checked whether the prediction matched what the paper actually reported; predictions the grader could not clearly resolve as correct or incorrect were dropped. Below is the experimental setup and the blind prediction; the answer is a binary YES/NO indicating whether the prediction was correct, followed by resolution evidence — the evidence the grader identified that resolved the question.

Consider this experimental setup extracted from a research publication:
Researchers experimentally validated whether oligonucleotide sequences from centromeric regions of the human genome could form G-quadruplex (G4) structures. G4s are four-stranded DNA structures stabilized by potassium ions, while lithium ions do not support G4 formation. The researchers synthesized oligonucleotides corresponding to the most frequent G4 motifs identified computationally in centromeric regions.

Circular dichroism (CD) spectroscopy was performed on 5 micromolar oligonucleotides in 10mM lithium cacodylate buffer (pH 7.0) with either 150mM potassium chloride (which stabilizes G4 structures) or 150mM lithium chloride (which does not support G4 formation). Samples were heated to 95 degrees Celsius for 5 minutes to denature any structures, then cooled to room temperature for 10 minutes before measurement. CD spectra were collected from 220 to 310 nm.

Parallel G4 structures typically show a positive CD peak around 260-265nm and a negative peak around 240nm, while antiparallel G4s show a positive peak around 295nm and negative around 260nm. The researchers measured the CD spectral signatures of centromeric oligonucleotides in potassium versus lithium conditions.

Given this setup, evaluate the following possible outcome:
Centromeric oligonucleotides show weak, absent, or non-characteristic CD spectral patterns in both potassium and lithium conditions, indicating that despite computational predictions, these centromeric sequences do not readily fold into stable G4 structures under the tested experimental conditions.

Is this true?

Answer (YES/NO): NO